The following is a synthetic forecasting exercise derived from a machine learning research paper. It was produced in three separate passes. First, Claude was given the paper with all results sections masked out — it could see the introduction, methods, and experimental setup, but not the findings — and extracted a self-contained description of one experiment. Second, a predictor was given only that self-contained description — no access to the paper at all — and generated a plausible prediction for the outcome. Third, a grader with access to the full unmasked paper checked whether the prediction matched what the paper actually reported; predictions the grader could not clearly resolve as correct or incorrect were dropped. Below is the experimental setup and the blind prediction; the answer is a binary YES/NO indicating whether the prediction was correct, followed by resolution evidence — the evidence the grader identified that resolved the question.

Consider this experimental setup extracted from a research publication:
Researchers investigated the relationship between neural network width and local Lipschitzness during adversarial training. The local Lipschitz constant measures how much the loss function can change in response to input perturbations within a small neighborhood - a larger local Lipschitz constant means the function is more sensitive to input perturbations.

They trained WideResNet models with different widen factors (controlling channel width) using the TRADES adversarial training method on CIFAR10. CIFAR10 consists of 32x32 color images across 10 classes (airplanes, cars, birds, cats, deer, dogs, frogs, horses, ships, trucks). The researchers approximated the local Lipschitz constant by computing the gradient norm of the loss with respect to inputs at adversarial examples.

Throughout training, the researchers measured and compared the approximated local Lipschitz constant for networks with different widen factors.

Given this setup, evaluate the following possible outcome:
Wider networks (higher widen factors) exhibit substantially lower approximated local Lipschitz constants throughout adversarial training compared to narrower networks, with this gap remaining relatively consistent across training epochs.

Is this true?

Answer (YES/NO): NO